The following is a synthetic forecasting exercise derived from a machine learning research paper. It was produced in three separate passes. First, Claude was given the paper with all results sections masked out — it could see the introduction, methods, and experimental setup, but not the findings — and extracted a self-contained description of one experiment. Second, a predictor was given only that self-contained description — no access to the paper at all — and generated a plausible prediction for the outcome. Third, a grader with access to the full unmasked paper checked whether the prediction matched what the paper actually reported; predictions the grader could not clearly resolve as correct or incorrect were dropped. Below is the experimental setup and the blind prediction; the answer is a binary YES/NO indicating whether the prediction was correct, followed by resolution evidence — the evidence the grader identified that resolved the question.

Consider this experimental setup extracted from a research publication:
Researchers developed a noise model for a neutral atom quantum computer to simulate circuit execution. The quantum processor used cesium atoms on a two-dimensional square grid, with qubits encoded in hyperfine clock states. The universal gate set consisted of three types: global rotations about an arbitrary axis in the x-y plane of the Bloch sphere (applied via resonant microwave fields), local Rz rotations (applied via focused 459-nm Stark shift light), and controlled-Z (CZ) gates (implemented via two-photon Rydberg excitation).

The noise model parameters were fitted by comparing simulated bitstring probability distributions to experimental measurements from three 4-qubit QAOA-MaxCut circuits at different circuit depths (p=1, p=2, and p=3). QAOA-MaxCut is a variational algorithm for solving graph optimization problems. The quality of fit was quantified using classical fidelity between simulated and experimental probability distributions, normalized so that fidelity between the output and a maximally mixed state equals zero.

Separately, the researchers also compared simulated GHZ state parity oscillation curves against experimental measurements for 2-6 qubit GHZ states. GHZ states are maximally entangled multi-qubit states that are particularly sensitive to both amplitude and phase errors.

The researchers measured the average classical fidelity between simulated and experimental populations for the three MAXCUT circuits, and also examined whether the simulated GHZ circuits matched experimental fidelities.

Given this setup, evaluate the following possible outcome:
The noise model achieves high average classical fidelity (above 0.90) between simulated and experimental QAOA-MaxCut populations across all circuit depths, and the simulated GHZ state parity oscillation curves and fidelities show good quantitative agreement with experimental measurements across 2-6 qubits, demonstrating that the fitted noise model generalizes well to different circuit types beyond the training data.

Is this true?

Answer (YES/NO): NO